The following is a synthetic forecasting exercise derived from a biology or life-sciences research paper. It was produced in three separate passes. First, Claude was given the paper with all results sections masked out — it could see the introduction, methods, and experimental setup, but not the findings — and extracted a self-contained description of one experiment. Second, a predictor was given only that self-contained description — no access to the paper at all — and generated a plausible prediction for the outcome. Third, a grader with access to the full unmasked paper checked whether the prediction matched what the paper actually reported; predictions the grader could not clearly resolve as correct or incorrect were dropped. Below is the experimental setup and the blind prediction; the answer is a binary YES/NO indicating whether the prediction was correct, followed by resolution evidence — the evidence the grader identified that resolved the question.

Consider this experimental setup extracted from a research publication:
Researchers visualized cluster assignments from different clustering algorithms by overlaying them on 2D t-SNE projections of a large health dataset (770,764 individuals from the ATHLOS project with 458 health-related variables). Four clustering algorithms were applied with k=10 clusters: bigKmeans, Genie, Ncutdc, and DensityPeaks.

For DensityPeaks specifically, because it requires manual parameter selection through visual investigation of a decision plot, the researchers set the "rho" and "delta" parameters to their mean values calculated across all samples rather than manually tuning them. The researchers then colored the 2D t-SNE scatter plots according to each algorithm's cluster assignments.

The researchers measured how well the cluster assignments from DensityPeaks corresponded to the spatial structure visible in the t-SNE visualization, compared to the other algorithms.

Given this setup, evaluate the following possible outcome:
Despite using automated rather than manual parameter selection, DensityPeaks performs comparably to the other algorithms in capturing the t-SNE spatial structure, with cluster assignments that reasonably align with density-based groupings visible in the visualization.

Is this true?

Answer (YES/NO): NO